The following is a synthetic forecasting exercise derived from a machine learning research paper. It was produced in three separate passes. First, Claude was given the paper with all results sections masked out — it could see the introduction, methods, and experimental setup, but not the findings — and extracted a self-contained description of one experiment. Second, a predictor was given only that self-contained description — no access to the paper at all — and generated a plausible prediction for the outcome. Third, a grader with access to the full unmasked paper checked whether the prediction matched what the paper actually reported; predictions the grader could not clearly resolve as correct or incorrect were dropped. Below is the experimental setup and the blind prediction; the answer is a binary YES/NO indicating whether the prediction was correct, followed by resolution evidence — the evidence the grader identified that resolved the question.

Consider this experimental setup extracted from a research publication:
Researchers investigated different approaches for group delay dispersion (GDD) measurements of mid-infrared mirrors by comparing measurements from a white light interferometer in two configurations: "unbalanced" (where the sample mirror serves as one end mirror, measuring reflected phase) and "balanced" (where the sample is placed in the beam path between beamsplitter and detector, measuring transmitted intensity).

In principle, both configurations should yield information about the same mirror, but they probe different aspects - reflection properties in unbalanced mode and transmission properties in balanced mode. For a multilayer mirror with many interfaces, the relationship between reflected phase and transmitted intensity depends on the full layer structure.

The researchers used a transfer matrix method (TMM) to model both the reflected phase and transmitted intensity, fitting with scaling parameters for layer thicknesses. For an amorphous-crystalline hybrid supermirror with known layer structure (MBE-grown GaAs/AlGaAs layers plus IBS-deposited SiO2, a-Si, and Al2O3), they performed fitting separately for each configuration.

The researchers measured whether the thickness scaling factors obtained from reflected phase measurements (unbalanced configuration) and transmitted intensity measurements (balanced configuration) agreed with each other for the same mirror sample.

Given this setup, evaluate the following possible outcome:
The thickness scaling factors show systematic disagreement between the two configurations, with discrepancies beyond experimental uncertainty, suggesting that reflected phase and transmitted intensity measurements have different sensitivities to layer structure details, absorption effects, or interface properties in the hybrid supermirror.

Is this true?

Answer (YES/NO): NO